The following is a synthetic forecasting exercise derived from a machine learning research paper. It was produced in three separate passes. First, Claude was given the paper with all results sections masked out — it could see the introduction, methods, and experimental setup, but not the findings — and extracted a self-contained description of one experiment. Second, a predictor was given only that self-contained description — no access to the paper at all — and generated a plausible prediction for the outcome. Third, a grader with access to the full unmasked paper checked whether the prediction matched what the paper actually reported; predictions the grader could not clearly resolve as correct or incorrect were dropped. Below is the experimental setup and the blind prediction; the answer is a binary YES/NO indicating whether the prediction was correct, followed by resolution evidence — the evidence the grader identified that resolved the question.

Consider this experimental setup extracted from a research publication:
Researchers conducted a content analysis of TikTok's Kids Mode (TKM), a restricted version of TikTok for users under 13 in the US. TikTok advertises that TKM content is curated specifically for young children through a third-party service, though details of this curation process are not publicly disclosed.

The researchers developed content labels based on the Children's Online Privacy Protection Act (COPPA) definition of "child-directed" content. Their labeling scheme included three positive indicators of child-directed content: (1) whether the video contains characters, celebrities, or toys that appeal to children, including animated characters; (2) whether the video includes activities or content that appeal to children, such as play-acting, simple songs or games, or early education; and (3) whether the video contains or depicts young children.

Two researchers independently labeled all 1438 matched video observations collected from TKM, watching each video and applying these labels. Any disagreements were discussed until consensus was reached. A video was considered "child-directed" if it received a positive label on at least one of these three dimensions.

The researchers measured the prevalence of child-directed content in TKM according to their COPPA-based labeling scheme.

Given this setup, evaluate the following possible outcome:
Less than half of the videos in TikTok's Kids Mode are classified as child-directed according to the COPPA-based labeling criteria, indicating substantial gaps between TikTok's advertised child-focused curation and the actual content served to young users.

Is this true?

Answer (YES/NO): YES